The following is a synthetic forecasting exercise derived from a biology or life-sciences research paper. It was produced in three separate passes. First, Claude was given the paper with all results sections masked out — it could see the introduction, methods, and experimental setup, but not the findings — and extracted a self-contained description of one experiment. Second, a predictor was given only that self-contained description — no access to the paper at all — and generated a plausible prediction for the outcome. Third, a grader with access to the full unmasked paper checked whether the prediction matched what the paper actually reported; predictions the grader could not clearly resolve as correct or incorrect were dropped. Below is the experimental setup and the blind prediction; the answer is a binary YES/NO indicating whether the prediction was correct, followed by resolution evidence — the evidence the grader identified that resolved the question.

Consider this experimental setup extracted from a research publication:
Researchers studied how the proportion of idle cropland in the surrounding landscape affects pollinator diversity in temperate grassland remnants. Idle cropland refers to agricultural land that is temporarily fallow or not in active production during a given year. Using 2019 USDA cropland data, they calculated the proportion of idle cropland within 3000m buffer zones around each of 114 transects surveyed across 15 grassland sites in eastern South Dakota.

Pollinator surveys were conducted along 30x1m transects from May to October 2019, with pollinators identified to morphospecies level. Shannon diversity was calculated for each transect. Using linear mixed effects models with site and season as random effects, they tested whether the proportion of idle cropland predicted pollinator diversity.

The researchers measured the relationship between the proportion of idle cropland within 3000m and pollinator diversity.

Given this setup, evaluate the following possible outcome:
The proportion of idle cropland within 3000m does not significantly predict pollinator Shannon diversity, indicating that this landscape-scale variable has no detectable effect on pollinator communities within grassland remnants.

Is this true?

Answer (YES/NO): YES